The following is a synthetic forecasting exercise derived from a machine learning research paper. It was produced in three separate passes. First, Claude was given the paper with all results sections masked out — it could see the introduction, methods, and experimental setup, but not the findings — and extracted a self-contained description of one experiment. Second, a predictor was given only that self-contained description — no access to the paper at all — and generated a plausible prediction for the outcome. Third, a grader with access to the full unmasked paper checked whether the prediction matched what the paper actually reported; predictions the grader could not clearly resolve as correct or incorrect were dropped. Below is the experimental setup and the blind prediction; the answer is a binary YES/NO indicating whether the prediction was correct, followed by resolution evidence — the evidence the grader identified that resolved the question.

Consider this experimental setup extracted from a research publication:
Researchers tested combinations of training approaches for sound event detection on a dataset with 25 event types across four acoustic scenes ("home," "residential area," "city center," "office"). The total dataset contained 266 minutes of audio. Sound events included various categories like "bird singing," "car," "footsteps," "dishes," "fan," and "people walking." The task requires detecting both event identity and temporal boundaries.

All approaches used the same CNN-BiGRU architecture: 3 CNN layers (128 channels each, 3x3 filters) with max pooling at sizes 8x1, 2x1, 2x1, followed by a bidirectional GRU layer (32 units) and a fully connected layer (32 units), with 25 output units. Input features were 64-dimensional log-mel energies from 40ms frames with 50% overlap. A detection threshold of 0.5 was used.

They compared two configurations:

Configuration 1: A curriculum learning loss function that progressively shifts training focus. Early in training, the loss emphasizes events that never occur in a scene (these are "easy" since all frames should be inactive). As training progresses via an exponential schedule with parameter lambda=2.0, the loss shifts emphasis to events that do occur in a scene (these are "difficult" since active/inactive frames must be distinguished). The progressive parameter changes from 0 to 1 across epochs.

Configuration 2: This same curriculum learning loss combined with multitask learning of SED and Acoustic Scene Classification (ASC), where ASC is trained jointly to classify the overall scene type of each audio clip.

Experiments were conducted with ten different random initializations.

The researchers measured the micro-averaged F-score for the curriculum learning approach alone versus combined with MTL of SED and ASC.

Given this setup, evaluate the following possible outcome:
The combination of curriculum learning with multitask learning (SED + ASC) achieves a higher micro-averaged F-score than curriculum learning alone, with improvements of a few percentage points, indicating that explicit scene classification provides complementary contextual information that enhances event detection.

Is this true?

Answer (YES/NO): NO